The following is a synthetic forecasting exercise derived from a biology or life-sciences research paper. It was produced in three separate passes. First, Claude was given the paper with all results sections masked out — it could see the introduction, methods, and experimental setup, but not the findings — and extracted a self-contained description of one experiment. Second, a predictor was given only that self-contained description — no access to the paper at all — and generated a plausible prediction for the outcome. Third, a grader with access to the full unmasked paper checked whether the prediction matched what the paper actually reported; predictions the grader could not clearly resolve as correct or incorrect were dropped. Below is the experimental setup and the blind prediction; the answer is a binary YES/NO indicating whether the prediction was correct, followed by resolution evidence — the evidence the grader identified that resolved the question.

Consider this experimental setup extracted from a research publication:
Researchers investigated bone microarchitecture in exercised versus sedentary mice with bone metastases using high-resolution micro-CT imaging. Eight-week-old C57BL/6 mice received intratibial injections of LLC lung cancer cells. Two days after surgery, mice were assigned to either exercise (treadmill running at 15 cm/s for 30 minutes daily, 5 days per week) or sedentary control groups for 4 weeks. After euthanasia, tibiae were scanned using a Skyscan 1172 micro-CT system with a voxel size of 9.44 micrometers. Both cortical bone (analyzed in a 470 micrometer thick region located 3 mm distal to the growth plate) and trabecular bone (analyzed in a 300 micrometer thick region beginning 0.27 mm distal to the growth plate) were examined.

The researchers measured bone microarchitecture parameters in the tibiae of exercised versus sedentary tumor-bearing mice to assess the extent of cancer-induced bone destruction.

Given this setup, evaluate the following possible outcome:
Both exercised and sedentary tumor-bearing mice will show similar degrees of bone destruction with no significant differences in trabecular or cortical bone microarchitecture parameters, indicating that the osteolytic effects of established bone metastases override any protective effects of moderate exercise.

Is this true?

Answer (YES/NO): NO